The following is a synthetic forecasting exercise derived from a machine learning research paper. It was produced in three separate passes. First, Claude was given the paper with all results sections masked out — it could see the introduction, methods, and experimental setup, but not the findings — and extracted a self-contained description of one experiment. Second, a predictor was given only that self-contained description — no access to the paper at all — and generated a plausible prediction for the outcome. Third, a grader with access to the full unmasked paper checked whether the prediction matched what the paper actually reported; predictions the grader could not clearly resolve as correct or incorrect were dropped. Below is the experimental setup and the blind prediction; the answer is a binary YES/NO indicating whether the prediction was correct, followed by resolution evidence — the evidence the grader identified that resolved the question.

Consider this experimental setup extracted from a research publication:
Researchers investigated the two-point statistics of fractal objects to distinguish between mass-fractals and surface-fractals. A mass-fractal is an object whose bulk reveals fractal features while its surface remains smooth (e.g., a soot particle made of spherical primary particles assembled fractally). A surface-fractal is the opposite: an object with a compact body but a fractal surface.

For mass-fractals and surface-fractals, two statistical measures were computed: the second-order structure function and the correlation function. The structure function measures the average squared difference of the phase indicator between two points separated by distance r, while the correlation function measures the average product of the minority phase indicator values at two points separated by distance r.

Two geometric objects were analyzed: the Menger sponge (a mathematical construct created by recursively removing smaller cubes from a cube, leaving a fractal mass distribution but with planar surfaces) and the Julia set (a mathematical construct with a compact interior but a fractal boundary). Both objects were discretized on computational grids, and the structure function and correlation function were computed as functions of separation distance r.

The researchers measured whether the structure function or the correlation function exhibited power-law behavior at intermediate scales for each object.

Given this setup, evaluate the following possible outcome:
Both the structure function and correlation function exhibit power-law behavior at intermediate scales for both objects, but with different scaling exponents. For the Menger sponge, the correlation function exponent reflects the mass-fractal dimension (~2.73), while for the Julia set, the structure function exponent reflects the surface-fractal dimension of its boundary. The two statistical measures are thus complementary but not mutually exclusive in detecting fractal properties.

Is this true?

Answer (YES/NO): NO